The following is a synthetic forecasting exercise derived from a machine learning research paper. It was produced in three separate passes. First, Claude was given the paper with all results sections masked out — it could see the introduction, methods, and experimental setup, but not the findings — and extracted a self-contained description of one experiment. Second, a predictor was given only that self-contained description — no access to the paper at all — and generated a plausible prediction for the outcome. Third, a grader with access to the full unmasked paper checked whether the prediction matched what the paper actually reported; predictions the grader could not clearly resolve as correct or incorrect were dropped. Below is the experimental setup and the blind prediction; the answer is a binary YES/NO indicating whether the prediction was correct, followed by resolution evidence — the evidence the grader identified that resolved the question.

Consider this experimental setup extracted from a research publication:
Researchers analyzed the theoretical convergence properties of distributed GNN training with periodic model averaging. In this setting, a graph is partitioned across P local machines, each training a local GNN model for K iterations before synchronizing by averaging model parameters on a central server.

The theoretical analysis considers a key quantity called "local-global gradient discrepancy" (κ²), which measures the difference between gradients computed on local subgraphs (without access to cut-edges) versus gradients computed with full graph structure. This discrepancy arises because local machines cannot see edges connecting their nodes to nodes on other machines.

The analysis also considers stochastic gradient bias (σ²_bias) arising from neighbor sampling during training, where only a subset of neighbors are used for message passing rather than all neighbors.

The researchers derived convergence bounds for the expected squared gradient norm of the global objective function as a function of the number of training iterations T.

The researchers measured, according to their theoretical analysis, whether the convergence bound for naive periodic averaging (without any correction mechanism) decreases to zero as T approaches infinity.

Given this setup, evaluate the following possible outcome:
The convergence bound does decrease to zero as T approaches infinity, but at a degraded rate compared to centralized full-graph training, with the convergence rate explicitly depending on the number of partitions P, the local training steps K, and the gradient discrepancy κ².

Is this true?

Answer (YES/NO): NO